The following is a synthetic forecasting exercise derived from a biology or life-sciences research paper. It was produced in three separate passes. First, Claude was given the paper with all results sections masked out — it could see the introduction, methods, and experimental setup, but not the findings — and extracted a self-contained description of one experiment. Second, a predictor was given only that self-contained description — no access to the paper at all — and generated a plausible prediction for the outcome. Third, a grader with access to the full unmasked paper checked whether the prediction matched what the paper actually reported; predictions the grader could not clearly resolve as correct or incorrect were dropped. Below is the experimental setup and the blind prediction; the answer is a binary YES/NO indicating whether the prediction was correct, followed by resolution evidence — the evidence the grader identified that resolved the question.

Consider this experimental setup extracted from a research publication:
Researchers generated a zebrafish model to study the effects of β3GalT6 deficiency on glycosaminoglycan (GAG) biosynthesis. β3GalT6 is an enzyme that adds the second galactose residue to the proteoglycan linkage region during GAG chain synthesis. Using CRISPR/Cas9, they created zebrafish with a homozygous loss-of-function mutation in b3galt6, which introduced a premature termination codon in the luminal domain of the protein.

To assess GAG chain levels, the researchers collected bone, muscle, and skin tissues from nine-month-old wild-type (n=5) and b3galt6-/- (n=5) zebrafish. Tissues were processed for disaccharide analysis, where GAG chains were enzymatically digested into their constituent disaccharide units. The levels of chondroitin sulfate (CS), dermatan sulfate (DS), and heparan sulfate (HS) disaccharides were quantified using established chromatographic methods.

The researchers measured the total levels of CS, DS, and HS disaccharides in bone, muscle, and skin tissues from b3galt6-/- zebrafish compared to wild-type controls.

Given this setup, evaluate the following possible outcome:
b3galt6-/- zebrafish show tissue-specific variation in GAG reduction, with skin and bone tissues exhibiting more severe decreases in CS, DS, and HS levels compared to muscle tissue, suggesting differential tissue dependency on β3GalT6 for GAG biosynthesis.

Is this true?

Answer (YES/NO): NO